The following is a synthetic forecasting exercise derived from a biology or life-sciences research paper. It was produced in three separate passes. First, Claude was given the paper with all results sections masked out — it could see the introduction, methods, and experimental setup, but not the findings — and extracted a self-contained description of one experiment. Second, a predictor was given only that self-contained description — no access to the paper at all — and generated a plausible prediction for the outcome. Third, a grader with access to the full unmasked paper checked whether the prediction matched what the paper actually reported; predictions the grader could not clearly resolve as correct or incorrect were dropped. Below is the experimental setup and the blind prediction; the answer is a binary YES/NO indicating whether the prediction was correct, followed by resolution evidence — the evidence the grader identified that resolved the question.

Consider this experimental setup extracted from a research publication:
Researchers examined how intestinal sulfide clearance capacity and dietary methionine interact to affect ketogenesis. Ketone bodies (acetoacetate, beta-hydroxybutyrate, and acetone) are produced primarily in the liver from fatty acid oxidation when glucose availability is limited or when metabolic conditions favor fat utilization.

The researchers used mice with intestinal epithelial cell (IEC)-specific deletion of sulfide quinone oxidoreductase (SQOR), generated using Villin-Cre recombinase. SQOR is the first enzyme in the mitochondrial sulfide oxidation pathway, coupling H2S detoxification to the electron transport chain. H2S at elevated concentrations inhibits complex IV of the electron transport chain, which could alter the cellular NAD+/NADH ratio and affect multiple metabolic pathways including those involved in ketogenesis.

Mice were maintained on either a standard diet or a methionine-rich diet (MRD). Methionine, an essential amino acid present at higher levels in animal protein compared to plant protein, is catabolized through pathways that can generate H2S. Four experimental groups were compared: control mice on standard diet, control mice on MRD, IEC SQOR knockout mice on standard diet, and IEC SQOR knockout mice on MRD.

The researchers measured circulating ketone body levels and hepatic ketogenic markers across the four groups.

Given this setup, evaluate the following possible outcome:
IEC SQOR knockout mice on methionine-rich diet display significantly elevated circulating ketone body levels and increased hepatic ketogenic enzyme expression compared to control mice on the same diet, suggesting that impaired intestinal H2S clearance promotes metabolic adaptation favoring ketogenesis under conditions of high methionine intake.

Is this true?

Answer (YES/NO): NO